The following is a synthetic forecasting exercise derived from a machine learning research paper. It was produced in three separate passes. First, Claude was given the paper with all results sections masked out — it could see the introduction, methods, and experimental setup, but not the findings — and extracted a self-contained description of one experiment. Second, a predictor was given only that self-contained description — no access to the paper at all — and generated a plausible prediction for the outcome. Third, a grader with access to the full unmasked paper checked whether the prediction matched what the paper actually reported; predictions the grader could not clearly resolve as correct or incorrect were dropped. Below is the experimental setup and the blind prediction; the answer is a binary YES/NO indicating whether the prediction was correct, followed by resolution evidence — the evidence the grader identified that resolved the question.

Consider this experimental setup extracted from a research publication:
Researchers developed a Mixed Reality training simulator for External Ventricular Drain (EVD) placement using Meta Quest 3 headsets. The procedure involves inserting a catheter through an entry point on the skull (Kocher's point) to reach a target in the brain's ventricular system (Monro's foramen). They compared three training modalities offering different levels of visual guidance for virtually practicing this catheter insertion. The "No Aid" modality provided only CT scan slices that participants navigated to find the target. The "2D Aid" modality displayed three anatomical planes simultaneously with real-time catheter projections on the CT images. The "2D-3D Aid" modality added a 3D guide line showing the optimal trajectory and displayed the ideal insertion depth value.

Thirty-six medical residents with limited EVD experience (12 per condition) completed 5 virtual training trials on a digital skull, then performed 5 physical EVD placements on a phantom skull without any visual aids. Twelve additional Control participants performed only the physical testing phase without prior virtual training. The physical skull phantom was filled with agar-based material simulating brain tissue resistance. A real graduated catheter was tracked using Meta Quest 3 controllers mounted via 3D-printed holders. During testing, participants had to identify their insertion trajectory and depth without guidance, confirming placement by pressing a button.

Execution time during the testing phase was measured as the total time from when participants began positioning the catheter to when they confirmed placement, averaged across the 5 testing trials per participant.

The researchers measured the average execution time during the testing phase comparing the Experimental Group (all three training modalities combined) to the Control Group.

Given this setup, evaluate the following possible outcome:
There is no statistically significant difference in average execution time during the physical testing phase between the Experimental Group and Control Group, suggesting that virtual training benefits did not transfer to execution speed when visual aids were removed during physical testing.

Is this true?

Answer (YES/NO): NO